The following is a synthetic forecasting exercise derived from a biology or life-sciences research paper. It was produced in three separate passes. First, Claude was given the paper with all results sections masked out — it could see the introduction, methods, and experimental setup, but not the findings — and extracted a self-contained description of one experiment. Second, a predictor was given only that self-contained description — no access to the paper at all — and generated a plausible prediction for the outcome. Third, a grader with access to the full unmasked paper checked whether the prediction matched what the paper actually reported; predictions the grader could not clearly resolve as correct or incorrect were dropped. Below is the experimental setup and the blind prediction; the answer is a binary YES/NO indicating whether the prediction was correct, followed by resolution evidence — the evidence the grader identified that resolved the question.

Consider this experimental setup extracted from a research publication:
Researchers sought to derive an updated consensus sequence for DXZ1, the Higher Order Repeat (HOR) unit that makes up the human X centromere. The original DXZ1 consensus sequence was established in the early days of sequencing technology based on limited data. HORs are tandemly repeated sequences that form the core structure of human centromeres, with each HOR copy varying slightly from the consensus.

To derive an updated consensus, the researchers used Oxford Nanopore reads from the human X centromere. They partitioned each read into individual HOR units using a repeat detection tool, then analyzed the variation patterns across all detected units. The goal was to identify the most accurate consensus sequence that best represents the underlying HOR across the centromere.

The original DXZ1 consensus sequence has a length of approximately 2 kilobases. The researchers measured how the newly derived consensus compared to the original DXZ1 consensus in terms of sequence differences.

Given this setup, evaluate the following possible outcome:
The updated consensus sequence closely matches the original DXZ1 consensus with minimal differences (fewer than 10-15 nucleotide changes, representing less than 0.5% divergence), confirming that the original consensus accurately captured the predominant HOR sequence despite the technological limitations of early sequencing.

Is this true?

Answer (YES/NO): NO